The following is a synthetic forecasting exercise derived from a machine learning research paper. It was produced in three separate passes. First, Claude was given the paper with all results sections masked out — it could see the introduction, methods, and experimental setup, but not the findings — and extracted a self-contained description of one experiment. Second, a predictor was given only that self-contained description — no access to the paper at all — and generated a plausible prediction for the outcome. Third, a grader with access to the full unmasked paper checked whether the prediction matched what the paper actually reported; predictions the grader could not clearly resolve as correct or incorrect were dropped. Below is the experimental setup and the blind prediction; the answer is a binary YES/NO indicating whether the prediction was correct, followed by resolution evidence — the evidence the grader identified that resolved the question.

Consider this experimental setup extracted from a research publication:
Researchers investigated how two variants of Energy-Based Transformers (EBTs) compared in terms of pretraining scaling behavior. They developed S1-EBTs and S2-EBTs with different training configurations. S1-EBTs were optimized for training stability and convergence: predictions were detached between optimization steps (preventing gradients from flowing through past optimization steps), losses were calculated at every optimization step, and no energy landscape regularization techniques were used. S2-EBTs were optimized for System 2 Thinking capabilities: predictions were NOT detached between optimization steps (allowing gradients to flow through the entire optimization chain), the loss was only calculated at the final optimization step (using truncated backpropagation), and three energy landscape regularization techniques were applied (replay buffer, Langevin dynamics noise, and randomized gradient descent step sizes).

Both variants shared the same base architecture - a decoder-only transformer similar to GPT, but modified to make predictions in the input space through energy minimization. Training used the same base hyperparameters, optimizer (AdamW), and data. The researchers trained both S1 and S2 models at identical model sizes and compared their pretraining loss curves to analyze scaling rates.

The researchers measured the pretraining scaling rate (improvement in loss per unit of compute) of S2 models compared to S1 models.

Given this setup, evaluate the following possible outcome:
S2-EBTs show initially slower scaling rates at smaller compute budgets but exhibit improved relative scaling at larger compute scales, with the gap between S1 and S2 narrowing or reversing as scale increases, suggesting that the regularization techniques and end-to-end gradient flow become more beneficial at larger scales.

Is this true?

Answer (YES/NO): NO